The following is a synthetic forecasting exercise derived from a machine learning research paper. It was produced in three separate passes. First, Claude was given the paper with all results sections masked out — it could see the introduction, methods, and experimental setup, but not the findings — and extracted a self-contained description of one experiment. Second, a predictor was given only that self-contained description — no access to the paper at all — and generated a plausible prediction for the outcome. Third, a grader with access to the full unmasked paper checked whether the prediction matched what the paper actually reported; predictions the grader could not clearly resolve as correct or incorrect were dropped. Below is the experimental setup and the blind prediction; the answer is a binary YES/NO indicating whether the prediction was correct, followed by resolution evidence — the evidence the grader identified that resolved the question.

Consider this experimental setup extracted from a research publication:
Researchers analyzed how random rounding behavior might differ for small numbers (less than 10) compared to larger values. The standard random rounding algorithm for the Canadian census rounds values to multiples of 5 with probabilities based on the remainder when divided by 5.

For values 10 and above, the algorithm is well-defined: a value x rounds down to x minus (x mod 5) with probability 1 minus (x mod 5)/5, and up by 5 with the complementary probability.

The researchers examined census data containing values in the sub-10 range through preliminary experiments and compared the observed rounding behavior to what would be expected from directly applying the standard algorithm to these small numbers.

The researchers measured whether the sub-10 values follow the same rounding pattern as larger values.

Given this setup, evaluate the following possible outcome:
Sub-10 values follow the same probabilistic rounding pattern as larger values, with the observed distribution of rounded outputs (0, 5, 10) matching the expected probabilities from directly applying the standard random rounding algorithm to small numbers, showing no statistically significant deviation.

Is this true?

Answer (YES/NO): NO